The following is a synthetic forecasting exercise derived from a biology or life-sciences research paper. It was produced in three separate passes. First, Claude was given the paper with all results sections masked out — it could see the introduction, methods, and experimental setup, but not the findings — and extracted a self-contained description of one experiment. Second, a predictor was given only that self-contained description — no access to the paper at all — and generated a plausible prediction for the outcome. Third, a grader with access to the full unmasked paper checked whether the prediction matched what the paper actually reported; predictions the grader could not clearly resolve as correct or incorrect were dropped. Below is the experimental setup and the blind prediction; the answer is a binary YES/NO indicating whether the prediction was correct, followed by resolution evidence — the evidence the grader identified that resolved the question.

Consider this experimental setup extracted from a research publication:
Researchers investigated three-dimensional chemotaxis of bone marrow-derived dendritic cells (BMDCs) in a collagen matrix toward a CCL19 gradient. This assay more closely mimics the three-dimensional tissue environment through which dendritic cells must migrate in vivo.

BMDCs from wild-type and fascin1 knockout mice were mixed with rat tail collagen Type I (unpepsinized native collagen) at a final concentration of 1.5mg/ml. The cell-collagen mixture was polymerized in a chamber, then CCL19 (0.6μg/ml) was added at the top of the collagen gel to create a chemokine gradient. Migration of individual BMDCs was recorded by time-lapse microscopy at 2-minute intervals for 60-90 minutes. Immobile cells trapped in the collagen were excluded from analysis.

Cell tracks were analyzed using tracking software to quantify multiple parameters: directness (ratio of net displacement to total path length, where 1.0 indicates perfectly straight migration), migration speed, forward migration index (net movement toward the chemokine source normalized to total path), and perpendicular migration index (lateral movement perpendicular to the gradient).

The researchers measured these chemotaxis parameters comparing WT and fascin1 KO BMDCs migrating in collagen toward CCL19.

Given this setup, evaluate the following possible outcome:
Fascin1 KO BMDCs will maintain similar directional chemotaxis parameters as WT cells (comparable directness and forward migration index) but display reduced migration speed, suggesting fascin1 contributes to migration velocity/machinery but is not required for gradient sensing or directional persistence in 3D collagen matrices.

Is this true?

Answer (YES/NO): NO